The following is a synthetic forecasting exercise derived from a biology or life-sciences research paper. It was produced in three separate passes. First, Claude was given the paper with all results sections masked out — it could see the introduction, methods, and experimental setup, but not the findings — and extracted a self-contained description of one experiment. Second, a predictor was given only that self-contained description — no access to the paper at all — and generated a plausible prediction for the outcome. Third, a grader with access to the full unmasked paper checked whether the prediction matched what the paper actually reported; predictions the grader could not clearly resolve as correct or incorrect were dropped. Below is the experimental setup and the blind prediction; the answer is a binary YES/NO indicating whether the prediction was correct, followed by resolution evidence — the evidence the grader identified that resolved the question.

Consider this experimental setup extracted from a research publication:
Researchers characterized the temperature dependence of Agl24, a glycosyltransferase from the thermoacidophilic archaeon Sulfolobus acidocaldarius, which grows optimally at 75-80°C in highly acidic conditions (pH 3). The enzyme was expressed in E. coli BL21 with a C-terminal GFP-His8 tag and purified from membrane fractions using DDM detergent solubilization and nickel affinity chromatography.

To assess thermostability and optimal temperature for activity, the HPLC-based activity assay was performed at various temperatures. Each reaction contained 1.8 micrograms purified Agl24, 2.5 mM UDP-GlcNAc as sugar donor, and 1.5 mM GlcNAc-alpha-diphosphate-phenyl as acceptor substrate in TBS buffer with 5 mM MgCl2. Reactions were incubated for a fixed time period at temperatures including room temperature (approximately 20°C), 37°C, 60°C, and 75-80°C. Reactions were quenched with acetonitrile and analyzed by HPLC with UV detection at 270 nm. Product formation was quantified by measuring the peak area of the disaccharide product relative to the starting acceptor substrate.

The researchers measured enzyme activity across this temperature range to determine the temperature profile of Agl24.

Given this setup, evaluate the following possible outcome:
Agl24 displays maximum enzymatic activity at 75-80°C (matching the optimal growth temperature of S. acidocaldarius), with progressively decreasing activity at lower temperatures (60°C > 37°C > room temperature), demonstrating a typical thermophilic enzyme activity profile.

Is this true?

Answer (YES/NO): NO